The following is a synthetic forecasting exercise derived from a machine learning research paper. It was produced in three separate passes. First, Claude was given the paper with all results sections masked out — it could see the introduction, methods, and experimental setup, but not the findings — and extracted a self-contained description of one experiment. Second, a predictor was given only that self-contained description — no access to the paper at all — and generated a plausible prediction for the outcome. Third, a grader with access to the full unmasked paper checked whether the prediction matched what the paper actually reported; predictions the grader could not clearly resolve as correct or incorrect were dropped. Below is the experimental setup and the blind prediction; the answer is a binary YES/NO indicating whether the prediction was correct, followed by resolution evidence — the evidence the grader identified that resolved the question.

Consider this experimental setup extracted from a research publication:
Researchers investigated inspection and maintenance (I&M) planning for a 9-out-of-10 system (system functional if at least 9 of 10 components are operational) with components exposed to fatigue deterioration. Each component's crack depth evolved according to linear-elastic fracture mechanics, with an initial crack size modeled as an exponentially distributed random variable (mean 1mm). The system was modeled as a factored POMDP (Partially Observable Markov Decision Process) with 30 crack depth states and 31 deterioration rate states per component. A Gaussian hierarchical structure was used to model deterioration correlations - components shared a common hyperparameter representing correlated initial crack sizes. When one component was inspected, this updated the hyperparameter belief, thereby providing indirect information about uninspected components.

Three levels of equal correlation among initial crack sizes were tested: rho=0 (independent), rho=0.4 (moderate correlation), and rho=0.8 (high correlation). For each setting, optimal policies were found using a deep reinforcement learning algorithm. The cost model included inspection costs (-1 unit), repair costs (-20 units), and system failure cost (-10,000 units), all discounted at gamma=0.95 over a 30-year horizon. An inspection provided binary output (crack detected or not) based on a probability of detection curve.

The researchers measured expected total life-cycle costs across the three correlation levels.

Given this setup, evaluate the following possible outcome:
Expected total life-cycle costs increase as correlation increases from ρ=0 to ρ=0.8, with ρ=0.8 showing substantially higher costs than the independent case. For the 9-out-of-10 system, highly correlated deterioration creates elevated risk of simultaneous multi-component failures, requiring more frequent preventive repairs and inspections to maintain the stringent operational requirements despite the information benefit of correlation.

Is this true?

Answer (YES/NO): NO